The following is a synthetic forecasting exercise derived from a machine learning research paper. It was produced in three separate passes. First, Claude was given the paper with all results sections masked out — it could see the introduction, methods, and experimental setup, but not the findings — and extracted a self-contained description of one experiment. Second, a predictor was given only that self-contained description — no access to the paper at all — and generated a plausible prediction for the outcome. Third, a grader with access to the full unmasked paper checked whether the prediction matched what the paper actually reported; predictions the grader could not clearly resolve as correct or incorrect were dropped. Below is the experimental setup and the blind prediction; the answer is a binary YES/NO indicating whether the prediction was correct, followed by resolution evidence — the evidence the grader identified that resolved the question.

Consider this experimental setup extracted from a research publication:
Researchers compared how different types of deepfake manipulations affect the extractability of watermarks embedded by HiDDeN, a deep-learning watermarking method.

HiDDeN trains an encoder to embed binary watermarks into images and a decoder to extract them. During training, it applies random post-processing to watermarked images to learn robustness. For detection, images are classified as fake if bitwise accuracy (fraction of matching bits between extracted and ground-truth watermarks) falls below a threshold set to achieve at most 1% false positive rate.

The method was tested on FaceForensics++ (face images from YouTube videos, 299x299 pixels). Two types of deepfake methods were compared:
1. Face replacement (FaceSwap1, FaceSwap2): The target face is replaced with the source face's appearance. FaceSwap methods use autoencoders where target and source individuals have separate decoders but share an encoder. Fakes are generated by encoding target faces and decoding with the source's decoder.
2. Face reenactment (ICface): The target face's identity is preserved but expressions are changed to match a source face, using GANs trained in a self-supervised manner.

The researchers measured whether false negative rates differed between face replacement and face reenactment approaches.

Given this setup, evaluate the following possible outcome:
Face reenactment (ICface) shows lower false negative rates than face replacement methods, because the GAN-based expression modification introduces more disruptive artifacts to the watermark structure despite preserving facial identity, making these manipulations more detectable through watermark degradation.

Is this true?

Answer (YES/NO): NO